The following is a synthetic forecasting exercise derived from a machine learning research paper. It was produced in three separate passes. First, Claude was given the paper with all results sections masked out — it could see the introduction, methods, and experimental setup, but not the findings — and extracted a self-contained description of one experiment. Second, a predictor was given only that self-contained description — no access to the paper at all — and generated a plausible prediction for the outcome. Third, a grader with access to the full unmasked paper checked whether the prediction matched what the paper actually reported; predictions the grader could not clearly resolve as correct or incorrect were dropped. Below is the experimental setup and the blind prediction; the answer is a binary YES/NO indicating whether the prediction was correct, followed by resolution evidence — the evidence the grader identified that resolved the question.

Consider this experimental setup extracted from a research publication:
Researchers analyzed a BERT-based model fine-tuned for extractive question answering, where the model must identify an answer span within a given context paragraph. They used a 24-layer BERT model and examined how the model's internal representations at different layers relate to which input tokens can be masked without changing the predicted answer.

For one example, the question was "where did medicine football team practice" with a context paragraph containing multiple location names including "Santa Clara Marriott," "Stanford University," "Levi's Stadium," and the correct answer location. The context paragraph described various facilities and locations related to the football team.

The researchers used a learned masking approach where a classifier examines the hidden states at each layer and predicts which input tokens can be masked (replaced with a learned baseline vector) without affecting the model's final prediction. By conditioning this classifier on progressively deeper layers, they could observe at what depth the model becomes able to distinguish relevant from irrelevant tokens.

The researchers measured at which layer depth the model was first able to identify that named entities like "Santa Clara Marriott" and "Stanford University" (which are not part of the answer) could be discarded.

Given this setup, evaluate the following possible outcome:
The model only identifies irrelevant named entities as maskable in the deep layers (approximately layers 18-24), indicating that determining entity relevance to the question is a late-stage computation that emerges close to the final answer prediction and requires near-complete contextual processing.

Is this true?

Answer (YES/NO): NO